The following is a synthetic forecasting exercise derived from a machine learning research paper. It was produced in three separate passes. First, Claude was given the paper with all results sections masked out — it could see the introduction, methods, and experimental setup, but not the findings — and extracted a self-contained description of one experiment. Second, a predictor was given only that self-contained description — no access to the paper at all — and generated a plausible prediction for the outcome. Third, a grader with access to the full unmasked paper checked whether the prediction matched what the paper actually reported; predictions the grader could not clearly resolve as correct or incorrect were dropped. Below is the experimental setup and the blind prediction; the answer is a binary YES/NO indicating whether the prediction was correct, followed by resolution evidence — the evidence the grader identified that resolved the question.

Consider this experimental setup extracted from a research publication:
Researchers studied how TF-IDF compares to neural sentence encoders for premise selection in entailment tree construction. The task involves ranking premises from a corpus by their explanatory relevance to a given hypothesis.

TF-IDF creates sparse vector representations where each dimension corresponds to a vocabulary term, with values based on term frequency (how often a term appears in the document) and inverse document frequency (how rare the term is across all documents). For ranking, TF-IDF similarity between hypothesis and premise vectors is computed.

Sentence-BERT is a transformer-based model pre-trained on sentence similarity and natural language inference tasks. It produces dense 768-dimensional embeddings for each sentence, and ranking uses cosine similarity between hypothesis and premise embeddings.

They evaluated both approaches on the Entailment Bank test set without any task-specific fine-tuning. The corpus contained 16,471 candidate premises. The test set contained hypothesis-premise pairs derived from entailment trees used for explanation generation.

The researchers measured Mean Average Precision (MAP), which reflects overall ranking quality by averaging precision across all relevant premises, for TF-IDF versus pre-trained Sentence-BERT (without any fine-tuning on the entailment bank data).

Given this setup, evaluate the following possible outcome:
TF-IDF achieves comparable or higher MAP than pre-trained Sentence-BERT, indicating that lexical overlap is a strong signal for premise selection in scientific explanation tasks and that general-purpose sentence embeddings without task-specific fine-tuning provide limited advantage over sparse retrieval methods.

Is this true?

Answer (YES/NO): YES